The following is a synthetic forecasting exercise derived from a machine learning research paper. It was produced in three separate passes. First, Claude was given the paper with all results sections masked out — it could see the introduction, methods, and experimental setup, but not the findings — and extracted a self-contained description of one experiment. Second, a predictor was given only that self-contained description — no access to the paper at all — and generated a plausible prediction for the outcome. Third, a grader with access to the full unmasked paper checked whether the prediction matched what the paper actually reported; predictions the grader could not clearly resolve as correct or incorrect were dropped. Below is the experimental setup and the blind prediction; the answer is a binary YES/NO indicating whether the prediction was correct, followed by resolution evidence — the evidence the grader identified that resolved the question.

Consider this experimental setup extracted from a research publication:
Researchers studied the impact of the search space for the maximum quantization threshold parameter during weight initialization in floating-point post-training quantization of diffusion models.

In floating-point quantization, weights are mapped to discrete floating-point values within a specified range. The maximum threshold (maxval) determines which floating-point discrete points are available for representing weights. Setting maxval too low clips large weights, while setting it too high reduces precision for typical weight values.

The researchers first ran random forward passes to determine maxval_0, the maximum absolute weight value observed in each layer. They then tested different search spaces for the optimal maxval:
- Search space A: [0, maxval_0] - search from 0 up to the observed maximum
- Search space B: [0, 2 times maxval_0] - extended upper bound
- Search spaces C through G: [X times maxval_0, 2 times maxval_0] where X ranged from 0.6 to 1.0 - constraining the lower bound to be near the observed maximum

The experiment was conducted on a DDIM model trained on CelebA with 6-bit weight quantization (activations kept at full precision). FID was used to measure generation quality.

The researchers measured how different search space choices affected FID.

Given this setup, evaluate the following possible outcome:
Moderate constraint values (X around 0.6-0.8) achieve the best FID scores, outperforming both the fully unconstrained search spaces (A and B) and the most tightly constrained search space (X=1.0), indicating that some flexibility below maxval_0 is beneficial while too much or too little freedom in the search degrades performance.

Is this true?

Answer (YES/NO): NO